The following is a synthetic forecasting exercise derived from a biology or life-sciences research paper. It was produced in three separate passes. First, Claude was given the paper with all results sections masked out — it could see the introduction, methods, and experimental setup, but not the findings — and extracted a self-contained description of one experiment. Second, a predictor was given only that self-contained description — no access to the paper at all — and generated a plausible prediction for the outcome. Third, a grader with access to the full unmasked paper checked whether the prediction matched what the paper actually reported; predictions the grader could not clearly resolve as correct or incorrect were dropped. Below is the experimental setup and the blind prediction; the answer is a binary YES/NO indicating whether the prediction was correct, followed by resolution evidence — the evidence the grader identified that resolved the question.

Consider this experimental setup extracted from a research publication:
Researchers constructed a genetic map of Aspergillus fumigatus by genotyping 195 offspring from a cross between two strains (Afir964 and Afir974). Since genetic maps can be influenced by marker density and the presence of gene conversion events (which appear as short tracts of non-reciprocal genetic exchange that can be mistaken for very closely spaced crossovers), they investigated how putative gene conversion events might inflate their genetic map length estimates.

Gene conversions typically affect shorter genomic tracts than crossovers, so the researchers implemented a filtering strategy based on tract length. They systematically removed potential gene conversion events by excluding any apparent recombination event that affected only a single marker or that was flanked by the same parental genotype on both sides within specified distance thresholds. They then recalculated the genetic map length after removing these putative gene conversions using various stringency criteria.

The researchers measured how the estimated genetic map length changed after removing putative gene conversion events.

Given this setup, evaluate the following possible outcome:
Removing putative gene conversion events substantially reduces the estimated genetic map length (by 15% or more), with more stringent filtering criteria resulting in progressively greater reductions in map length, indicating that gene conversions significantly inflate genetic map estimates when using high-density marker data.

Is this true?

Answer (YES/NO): YES